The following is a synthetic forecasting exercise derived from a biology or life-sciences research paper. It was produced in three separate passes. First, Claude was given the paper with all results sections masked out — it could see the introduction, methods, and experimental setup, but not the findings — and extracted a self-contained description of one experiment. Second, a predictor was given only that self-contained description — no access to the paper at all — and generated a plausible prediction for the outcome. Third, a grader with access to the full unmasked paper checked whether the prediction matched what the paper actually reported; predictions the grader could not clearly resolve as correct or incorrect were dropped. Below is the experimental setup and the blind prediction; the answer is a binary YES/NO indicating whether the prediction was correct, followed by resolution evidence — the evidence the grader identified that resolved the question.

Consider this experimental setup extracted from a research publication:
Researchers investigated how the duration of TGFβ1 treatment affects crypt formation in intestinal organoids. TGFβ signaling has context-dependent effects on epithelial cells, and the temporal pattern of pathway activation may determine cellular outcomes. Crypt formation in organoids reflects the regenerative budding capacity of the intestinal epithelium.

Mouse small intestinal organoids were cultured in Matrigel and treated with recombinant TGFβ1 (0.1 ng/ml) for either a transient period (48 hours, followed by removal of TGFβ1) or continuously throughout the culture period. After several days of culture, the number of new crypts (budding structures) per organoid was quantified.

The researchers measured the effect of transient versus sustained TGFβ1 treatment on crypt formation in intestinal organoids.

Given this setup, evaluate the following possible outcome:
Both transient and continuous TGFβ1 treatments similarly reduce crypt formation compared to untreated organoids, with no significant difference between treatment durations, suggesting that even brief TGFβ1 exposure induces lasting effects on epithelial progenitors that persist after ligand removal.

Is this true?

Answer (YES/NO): NO